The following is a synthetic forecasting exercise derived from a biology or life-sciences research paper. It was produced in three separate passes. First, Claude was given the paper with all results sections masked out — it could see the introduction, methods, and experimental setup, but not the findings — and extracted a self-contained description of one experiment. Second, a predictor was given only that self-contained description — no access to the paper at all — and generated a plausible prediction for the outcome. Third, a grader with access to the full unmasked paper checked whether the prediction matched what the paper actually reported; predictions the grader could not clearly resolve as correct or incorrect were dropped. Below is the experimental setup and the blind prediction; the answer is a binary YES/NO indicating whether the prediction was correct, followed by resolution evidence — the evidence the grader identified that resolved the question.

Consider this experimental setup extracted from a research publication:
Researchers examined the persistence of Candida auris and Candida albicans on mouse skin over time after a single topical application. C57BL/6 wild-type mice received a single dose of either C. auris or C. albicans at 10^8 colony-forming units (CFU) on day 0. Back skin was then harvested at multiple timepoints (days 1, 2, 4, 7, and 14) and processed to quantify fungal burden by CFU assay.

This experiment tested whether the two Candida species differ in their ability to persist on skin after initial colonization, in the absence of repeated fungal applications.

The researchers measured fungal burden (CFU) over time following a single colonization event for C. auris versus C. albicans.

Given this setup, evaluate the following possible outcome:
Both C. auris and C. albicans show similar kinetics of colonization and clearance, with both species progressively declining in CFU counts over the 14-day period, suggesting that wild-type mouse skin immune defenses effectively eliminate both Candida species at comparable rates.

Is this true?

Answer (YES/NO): NO